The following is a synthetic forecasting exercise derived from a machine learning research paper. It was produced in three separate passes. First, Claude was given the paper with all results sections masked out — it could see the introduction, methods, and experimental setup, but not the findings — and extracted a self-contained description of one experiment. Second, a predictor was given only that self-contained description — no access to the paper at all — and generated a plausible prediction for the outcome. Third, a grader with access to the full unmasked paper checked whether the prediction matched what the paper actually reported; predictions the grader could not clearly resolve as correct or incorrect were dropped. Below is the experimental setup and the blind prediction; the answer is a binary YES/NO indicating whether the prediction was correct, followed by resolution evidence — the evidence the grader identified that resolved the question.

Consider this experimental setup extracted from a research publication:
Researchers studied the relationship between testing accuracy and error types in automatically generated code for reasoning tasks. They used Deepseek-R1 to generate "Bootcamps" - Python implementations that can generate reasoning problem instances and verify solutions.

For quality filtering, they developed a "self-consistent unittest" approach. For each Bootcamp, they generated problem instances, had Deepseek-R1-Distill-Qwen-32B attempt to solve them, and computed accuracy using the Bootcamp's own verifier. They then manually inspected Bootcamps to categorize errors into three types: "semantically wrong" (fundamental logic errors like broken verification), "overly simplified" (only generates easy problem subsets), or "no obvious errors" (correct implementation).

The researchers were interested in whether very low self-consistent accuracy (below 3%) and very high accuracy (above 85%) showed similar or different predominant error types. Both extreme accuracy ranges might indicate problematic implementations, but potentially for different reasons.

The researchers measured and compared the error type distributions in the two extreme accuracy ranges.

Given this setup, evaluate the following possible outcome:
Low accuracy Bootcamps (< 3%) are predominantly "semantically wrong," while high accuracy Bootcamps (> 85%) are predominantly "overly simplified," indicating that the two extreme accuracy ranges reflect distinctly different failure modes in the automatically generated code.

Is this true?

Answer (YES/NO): YES